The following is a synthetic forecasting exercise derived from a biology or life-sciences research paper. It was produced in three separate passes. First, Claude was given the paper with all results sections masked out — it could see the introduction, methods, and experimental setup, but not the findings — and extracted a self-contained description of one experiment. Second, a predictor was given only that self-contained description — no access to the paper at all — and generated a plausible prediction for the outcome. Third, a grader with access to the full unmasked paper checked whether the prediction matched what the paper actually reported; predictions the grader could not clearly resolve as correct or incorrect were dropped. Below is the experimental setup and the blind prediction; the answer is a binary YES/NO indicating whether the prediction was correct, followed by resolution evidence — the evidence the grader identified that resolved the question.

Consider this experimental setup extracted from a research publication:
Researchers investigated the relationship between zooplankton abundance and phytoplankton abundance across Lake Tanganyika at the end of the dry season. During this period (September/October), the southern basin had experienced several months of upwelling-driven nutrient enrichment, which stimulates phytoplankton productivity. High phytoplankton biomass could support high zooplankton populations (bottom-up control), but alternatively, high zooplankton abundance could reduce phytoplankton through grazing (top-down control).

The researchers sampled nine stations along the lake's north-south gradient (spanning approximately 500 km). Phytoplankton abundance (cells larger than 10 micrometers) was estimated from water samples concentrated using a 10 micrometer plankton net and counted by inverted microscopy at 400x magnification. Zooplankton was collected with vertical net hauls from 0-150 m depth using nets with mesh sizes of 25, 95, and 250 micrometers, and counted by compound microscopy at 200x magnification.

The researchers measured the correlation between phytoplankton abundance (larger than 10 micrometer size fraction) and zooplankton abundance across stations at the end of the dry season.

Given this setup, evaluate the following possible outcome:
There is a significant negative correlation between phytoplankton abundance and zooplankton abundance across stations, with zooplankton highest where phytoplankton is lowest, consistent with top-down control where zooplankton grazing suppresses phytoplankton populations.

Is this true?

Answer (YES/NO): NO